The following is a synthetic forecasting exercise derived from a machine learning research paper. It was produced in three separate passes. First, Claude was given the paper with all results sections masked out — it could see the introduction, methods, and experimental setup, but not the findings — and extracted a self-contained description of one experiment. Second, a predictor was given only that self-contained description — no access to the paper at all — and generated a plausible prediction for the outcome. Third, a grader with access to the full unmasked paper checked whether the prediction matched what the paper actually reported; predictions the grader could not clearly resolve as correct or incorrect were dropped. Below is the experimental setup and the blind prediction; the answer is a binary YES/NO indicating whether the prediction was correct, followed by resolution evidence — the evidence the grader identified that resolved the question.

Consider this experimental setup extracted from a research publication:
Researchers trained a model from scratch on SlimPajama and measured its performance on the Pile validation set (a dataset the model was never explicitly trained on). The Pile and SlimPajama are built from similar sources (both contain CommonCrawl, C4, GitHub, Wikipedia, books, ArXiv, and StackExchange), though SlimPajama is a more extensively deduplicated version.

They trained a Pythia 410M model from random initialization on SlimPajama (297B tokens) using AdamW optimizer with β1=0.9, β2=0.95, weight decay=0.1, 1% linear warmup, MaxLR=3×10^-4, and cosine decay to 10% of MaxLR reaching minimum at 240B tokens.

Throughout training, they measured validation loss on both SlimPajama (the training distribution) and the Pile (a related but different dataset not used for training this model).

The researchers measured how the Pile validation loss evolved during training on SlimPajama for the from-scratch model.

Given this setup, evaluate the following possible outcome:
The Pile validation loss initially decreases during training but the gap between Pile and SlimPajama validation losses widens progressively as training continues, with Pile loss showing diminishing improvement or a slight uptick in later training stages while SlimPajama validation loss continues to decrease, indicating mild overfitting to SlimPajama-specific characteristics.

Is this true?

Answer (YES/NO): NO